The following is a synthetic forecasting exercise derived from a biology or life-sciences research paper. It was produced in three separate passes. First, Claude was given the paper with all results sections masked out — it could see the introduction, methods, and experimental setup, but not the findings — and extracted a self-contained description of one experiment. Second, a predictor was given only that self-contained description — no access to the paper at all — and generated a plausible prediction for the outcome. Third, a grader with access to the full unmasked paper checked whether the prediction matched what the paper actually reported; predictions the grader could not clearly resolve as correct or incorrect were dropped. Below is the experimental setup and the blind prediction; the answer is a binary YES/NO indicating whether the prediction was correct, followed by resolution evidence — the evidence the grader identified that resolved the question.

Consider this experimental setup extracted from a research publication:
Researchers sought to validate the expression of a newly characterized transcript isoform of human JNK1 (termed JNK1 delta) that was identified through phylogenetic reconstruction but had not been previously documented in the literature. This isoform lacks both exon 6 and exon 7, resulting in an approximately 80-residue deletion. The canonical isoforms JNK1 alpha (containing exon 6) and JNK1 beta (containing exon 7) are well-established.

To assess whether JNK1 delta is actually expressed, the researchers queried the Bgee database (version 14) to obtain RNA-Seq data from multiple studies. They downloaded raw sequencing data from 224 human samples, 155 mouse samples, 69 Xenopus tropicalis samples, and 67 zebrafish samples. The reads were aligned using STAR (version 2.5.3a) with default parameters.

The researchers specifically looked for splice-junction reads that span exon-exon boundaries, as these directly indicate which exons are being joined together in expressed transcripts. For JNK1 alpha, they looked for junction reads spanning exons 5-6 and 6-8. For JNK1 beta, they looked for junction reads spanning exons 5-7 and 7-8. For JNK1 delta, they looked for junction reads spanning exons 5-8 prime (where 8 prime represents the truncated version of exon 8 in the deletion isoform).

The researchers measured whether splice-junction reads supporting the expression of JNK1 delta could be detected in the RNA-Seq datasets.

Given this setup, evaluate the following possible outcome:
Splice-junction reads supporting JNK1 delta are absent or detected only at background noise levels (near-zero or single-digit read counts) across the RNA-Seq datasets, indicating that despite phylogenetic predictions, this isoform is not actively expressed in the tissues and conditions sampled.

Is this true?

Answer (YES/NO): NO